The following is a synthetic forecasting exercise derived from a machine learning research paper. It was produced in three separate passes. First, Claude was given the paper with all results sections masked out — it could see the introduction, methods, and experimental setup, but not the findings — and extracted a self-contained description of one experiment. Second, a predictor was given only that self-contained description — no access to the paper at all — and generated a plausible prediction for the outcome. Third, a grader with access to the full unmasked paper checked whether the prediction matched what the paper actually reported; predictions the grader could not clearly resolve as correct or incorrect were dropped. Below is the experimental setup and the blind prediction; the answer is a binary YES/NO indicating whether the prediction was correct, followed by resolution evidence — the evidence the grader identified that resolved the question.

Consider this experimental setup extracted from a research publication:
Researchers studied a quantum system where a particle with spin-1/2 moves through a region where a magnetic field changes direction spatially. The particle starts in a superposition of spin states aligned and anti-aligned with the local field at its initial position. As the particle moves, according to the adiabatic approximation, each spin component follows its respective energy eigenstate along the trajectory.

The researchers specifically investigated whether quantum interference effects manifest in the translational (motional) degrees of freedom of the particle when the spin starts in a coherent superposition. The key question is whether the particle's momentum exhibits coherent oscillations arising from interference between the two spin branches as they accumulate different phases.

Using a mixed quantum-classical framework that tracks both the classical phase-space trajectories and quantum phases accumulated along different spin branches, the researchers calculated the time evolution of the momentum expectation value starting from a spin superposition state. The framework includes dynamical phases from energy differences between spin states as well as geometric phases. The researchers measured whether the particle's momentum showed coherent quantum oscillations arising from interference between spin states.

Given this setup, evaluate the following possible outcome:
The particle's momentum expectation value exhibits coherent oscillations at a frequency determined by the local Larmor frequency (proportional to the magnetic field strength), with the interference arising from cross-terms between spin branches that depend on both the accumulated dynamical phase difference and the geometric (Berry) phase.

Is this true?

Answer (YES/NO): NO